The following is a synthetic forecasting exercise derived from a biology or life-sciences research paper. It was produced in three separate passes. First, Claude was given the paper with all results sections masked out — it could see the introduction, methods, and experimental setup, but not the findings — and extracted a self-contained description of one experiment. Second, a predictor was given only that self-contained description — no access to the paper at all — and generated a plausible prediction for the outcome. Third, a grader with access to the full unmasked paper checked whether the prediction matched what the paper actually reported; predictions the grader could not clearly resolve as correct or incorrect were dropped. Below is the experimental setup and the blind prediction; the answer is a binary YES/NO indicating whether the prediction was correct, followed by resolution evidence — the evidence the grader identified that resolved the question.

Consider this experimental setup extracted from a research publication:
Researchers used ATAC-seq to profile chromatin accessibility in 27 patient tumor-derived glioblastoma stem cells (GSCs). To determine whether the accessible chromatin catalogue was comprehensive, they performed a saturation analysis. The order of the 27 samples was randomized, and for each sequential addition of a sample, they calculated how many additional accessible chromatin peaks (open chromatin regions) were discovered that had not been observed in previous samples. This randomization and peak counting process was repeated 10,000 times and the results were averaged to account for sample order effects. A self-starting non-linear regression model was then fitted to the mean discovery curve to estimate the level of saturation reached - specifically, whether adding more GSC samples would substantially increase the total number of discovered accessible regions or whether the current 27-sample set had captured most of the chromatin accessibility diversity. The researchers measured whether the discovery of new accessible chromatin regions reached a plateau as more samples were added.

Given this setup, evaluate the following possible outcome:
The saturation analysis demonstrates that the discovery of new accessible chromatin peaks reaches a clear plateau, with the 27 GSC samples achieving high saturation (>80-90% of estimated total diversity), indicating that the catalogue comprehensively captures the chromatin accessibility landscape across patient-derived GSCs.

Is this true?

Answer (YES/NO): YES